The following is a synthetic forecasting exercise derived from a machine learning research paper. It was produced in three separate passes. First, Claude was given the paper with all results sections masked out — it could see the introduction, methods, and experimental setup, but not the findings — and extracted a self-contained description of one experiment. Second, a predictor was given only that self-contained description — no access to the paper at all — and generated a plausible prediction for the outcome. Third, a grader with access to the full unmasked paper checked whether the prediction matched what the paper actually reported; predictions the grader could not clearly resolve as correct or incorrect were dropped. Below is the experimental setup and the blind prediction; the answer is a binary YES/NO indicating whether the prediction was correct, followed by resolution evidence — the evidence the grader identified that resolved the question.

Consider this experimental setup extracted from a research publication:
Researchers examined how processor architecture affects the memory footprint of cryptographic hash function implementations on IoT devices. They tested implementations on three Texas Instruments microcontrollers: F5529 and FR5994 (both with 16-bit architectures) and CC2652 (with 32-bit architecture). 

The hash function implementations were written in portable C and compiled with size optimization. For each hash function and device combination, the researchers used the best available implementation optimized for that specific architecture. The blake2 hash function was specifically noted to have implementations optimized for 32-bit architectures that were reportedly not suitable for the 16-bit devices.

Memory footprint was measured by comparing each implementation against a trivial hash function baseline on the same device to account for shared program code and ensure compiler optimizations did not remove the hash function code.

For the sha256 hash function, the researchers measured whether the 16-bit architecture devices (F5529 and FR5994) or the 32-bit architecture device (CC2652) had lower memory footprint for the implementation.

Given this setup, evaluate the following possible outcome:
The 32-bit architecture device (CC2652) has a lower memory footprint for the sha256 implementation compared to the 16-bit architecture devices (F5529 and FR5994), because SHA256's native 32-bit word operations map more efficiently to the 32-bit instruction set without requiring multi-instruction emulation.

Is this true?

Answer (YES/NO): YES